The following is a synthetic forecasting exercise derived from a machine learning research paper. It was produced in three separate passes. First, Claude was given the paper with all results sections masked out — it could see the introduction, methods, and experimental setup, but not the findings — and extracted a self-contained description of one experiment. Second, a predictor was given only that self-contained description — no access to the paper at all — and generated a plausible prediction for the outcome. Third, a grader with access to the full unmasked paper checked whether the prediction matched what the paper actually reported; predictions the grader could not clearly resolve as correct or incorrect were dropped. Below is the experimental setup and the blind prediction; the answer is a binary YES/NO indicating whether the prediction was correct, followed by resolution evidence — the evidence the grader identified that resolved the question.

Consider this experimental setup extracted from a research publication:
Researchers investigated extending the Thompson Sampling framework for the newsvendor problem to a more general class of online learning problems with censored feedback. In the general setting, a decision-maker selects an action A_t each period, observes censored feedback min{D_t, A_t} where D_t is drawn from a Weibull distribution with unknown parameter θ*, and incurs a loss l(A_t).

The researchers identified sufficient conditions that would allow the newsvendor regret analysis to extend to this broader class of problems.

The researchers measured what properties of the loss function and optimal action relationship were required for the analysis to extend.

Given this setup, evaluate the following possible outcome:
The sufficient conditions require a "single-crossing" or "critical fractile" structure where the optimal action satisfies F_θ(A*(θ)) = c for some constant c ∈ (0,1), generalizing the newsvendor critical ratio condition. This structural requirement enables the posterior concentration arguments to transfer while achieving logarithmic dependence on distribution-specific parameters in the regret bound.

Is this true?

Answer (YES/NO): NO